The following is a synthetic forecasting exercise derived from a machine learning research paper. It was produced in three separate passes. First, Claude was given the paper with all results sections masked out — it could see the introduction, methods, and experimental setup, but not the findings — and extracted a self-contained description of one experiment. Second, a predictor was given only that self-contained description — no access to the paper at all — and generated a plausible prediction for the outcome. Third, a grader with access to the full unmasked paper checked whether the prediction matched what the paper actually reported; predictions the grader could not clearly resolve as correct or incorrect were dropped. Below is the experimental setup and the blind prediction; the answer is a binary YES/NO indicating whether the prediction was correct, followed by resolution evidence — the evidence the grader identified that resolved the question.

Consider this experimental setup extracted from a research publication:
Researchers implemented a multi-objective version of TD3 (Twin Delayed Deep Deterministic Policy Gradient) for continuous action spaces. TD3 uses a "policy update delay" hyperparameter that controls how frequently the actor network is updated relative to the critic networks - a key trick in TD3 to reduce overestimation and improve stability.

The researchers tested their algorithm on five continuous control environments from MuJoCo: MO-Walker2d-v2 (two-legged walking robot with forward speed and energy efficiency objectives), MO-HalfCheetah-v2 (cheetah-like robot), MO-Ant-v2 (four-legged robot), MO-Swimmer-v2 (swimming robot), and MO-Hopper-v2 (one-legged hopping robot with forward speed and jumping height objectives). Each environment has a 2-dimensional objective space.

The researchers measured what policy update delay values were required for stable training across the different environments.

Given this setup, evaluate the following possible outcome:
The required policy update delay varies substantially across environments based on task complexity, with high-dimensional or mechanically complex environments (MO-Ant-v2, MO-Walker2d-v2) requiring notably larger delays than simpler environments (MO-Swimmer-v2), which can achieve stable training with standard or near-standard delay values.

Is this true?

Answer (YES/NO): NO